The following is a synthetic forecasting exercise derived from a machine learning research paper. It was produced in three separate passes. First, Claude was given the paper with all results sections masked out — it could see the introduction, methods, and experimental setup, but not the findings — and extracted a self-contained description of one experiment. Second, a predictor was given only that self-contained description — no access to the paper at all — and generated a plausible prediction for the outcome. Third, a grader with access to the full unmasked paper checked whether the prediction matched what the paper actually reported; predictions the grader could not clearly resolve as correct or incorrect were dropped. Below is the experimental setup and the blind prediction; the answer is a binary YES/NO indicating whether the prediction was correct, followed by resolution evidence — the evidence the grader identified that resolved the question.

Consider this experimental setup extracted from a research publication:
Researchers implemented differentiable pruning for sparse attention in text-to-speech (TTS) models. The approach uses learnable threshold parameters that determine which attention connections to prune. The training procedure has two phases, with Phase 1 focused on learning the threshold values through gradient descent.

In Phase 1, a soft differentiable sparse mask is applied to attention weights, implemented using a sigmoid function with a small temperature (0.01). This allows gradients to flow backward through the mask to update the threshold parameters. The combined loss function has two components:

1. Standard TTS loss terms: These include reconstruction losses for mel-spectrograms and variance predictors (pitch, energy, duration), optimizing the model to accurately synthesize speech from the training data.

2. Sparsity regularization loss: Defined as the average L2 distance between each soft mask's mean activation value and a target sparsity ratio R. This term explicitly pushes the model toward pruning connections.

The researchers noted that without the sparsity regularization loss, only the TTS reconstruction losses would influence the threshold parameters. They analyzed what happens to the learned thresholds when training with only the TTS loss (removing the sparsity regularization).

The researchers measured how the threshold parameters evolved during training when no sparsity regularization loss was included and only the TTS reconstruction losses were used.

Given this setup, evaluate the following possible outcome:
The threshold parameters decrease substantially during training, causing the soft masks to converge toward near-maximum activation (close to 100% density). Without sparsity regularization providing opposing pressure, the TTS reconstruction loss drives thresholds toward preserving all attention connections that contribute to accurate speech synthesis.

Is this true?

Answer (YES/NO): NO